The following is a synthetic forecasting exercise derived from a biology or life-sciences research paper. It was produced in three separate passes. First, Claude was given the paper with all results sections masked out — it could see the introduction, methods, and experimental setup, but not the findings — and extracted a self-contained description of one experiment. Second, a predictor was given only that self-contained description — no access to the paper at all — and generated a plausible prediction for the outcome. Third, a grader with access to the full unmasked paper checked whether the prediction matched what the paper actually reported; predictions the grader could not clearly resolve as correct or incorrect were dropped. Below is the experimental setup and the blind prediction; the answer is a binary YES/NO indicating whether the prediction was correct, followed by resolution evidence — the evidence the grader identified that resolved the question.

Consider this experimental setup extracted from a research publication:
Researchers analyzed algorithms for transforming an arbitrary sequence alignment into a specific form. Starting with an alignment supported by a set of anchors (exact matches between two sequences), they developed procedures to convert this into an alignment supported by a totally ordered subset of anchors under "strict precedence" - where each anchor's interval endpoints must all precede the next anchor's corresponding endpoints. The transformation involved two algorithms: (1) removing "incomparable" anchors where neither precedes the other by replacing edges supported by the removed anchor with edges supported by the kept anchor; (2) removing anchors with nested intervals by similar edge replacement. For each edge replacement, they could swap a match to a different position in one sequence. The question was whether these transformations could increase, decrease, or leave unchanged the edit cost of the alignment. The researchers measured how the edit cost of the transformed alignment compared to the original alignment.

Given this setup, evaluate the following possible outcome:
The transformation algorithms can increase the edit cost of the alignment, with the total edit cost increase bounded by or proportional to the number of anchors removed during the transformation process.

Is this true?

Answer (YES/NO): NO